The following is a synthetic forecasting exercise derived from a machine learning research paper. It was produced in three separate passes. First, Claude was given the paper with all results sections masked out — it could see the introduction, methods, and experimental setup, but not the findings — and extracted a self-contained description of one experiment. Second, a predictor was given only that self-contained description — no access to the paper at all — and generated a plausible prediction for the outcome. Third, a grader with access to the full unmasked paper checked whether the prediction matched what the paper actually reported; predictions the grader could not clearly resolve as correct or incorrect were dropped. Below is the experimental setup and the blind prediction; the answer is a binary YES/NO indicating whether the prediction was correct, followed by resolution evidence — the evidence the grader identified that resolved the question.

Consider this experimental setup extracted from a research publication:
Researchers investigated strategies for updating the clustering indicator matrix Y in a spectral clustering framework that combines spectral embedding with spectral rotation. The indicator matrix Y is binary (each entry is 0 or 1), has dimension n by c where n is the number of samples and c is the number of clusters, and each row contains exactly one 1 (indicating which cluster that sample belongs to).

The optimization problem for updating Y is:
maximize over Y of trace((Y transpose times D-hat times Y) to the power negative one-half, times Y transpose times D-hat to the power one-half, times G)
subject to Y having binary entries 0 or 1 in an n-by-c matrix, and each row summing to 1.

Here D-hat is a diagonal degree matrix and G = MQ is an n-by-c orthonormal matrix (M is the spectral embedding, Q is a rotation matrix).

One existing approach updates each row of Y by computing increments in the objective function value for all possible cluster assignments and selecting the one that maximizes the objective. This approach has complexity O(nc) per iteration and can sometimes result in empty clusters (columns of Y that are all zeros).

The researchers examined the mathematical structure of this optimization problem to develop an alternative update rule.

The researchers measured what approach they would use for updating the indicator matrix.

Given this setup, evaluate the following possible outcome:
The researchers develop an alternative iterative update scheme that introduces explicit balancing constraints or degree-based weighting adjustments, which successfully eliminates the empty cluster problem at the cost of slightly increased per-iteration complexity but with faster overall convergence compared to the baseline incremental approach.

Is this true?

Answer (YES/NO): NO